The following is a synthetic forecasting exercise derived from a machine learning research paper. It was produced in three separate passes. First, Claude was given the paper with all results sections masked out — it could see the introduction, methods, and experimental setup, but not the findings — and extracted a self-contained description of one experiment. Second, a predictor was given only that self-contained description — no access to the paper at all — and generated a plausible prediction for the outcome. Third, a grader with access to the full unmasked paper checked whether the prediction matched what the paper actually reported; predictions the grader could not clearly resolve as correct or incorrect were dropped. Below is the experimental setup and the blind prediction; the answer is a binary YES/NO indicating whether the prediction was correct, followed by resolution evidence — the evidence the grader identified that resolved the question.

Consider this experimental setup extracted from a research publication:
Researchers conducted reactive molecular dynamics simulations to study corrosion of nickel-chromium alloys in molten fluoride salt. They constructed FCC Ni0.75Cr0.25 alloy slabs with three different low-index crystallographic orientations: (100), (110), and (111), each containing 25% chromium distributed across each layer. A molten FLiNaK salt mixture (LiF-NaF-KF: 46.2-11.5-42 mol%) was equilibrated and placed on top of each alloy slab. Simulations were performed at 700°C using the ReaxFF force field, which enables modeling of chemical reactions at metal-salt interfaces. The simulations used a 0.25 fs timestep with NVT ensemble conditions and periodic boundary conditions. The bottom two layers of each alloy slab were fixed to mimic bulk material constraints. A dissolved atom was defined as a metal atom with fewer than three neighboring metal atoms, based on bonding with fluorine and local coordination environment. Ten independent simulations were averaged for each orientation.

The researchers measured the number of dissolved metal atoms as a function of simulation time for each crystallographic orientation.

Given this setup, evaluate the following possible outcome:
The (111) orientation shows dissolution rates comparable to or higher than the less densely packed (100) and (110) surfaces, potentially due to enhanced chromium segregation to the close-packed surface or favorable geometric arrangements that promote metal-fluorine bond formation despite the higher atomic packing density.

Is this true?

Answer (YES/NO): NO